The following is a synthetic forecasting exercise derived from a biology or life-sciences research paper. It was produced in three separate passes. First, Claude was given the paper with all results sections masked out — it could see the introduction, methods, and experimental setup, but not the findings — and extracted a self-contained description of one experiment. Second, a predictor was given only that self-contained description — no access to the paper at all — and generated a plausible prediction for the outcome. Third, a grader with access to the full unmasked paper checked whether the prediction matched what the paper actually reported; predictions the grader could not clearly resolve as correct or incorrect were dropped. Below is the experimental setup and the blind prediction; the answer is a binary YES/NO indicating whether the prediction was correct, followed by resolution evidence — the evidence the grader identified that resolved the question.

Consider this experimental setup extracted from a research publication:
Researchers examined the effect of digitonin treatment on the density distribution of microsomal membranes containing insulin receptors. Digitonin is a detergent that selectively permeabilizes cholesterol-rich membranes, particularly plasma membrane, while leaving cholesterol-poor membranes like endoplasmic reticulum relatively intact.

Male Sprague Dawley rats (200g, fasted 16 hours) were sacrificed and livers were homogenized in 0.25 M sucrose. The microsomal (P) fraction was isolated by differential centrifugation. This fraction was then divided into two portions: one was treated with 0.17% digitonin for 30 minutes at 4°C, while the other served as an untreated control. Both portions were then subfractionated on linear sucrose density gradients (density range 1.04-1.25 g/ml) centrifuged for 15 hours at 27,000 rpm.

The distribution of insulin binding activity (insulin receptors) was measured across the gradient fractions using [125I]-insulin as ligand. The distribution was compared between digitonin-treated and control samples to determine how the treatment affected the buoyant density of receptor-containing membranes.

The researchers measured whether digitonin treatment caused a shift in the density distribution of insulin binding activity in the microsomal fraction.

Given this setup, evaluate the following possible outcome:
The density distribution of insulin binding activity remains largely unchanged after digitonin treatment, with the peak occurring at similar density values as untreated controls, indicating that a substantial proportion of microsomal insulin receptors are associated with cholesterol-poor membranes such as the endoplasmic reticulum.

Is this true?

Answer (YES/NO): NO